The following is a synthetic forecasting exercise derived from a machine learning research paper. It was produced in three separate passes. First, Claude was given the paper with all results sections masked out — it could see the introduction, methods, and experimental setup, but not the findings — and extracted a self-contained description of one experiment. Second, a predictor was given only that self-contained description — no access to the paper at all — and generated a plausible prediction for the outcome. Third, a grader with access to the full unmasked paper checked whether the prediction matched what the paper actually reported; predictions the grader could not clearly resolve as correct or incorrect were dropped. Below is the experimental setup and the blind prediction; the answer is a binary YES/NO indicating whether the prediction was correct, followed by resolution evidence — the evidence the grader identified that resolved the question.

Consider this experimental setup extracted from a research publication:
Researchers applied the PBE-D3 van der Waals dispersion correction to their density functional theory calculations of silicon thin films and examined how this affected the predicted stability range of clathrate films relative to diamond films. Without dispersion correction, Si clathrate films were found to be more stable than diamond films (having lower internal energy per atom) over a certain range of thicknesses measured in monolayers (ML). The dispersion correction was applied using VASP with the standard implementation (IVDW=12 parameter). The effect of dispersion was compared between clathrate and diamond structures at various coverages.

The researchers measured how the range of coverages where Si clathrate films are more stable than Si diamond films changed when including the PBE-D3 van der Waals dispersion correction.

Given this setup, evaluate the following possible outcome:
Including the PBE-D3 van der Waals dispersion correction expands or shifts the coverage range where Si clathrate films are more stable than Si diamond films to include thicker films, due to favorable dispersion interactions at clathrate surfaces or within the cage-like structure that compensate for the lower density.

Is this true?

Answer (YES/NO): NO